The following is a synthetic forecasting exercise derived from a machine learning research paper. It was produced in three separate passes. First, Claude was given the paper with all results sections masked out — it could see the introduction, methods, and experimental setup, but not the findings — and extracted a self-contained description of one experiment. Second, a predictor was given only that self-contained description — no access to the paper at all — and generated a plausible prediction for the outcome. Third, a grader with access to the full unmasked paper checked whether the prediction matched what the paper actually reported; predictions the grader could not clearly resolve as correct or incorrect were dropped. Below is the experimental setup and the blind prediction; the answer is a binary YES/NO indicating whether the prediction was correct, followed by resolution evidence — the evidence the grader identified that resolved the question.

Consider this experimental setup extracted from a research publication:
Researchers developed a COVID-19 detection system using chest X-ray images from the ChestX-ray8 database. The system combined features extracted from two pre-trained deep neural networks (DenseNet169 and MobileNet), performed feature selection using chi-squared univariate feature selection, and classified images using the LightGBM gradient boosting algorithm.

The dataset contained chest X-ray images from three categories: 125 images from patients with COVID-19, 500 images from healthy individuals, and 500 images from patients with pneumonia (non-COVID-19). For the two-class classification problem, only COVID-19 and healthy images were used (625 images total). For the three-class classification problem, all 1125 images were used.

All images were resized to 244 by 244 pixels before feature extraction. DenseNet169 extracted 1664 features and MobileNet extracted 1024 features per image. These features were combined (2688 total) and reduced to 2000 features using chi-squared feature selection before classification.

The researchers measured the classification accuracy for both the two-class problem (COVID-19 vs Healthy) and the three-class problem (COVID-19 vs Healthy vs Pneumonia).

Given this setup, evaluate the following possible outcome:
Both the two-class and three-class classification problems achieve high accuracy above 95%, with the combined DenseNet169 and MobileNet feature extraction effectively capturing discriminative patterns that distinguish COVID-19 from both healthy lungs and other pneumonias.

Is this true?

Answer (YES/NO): NO